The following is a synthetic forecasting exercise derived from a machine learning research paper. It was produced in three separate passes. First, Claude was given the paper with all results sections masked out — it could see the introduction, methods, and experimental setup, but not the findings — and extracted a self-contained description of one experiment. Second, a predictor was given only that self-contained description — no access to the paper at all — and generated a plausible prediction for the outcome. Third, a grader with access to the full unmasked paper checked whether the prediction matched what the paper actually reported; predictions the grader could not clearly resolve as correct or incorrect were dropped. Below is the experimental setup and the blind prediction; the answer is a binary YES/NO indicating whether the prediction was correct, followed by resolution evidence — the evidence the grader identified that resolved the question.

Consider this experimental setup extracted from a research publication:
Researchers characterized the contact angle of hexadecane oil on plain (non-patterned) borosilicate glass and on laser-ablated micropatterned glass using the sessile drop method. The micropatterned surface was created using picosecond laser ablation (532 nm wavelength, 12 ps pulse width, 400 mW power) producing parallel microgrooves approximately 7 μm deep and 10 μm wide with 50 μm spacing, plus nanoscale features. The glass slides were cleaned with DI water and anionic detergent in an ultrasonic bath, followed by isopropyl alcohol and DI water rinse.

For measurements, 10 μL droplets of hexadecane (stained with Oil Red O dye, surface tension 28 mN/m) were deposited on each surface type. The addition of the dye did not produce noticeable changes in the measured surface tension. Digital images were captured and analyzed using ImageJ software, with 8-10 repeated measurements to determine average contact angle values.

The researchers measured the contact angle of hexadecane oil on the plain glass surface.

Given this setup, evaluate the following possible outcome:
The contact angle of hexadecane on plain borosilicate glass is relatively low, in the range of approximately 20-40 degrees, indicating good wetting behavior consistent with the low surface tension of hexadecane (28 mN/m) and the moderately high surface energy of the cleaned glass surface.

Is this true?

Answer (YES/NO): NO